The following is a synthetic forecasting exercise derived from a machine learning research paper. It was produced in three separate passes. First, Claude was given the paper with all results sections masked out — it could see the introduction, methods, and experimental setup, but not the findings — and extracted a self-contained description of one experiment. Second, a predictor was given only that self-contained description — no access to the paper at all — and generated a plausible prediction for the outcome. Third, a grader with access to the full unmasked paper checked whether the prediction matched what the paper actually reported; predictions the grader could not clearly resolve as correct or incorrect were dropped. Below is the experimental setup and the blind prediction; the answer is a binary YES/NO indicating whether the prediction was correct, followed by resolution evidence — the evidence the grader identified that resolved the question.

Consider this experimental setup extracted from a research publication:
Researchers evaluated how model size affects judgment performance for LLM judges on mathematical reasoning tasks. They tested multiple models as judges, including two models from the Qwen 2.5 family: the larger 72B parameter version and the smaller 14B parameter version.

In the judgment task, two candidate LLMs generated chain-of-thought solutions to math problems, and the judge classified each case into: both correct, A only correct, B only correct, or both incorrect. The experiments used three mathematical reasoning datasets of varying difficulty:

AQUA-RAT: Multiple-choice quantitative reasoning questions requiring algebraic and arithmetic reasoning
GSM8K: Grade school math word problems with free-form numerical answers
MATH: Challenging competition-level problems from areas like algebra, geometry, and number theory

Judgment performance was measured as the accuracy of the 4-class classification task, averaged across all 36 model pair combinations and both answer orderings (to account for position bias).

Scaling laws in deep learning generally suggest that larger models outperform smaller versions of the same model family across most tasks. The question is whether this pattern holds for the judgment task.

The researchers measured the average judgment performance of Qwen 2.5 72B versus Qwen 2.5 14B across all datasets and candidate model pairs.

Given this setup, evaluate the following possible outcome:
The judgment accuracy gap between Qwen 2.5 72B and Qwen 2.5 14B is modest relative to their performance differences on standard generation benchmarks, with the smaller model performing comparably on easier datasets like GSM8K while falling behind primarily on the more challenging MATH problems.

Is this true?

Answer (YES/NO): NO